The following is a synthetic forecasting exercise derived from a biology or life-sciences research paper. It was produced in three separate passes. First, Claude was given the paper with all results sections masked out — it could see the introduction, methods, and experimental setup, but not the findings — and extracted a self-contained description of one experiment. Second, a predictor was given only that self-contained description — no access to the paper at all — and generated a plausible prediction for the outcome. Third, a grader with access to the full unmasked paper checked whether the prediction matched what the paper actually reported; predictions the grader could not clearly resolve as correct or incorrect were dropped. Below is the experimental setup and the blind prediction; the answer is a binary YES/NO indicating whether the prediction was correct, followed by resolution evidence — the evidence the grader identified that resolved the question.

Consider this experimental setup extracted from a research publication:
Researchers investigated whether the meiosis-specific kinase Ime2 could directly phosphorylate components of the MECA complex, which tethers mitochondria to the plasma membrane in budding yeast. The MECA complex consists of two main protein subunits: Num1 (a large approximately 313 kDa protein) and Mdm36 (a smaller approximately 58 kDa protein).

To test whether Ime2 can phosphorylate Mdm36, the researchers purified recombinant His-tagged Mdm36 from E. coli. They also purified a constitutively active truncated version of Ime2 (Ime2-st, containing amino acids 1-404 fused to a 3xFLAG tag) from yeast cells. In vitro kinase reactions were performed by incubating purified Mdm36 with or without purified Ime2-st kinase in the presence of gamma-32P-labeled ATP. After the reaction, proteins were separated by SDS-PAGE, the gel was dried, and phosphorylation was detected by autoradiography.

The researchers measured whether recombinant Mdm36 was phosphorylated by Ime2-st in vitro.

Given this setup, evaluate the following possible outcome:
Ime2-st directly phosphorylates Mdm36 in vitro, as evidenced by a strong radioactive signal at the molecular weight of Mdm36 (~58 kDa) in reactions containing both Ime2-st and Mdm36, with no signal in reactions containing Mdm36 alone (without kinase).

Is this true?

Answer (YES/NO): YES